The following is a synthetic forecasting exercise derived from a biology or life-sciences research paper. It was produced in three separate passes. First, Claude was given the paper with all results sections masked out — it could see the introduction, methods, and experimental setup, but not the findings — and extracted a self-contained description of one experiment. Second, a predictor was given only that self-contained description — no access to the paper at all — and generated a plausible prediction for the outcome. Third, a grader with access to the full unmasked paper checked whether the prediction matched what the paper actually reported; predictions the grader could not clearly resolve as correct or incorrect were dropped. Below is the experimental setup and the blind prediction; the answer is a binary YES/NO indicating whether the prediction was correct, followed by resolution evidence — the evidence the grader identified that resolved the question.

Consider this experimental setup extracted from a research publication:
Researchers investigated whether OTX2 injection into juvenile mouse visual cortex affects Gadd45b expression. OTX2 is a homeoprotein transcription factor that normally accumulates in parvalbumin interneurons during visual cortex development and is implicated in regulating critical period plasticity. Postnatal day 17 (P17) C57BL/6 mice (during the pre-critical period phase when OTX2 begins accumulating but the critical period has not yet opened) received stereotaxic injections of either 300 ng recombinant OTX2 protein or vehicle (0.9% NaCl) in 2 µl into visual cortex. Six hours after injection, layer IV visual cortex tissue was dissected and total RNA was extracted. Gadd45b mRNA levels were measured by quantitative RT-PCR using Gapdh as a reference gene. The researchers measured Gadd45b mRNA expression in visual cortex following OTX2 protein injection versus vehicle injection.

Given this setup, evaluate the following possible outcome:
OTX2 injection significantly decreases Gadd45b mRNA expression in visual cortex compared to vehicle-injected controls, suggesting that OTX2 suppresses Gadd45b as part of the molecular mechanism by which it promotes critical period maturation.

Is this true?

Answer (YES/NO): NO